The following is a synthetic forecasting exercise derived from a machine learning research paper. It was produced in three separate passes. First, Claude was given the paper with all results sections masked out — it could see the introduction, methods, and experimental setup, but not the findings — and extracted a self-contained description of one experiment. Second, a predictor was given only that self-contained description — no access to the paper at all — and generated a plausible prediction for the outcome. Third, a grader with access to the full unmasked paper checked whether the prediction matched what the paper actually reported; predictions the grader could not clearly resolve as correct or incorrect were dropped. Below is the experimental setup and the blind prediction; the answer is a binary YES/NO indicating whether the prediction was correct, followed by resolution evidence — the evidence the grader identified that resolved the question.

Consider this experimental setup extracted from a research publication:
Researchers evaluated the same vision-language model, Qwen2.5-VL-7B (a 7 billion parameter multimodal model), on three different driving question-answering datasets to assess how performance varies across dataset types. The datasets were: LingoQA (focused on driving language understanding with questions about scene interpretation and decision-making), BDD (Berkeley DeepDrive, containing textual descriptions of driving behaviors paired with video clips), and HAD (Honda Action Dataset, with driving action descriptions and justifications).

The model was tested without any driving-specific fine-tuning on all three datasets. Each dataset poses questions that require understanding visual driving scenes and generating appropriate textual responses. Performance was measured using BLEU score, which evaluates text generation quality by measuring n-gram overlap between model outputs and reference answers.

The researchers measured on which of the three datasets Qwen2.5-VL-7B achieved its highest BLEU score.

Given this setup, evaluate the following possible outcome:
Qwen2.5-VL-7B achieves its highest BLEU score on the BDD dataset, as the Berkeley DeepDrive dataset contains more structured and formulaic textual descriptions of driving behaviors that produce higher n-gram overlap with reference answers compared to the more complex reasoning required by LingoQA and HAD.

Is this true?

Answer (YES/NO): YES